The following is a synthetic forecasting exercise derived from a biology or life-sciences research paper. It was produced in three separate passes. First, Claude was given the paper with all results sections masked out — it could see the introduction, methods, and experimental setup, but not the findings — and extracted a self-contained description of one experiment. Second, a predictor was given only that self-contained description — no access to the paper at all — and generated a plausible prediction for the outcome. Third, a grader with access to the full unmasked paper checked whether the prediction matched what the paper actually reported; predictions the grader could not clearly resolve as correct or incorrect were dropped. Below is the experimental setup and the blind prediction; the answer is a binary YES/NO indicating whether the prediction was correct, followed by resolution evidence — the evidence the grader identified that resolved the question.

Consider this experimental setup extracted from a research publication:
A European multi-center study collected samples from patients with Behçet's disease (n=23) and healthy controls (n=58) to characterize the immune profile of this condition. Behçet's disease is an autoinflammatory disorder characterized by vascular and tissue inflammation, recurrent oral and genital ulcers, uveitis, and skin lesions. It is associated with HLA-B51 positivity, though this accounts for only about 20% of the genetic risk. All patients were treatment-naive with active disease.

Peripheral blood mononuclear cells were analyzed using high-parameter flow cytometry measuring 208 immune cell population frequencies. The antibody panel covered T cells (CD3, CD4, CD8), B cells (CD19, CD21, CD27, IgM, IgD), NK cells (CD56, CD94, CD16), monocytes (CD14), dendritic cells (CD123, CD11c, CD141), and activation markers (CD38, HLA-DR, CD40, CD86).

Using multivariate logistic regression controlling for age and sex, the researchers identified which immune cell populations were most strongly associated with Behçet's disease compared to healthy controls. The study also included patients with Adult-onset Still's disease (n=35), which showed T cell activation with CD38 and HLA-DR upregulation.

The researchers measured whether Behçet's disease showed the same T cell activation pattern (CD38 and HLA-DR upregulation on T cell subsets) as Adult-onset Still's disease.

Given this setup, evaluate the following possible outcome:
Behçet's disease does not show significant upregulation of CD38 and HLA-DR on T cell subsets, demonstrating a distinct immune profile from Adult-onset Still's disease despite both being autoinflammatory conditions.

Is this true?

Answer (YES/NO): YES